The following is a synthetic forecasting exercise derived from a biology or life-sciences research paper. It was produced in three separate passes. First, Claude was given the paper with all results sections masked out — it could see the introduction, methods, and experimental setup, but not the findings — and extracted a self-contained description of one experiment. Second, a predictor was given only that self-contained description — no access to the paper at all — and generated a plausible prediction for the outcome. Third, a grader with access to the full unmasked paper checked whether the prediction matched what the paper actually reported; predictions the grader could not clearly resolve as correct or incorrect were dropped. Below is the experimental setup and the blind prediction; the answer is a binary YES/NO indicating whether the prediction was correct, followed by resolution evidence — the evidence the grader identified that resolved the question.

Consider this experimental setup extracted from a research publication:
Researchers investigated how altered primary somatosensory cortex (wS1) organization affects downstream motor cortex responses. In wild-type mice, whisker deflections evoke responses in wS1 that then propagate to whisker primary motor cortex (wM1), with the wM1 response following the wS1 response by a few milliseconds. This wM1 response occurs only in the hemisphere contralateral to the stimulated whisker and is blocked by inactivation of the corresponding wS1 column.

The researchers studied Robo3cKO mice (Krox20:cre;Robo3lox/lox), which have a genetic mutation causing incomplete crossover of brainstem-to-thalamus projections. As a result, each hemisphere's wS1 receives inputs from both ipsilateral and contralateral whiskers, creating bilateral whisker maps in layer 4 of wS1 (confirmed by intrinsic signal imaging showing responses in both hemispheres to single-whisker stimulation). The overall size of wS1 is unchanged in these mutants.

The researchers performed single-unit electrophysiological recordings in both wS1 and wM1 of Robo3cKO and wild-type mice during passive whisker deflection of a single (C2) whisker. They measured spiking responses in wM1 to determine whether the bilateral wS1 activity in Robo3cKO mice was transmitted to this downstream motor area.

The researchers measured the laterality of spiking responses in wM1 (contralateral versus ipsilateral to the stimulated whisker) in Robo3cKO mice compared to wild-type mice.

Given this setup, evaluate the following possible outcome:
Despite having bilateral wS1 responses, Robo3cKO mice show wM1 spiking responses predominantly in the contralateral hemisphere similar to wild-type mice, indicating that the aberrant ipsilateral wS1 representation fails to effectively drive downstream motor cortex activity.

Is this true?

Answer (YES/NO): YES